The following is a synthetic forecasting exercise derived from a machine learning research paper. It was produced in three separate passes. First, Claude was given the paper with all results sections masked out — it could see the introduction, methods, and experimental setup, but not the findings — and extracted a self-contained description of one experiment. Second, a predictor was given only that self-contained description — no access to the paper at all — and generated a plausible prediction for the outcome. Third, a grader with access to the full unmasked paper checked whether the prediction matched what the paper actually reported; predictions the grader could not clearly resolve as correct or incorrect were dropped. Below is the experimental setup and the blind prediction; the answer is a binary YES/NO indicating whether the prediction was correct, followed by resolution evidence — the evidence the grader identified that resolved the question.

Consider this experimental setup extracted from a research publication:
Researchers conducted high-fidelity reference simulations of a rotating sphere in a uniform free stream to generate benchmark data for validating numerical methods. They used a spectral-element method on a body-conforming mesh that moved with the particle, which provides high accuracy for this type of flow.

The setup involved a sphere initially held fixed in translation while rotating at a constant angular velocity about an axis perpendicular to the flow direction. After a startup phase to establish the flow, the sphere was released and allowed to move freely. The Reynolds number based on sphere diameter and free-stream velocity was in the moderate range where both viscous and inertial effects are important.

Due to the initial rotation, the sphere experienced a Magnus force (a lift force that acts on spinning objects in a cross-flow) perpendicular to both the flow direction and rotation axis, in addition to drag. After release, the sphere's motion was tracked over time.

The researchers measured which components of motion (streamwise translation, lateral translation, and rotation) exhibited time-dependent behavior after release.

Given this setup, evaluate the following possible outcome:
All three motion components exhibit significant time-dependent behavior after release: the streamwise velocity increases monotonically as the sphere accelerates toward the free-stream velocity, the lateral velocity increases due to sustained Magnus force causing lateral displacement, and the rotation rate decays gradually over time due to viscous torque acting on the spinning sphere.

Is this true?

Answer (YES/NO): NO